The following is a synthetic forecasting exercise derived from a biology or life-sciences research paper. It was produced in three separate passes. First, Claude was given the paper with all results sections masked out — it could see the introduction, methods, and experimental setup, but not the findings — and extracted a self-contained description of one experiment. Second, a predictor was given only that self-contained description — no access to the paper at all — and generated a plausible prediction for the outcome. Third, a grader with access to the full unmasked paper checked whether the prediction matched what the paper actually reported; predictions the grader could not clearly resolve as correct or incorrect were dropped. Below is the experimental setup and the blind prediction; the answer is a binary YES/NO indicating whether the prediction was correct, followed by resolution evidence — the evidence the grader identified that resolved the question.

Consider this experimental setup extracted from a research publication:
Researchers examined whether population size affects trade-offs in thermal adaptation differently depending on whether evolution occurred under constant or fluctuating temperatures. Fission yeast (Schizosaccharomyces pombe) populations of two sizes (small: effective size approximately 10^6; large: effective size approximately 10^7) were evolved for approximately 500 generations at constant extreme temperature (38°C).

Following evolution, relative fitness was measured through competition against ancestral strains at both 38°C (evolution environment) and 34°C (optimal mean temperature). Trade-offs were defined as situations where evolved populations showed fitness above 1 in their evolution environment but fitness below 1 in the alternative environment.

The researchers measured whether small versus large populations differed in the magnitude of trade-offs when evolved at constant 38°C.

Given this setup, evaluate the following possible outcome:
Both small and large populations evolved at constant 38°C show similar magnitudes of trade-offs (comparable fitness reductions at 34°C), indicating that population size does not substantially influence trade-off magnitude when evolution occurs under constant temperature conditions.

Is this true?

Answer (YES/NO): NO